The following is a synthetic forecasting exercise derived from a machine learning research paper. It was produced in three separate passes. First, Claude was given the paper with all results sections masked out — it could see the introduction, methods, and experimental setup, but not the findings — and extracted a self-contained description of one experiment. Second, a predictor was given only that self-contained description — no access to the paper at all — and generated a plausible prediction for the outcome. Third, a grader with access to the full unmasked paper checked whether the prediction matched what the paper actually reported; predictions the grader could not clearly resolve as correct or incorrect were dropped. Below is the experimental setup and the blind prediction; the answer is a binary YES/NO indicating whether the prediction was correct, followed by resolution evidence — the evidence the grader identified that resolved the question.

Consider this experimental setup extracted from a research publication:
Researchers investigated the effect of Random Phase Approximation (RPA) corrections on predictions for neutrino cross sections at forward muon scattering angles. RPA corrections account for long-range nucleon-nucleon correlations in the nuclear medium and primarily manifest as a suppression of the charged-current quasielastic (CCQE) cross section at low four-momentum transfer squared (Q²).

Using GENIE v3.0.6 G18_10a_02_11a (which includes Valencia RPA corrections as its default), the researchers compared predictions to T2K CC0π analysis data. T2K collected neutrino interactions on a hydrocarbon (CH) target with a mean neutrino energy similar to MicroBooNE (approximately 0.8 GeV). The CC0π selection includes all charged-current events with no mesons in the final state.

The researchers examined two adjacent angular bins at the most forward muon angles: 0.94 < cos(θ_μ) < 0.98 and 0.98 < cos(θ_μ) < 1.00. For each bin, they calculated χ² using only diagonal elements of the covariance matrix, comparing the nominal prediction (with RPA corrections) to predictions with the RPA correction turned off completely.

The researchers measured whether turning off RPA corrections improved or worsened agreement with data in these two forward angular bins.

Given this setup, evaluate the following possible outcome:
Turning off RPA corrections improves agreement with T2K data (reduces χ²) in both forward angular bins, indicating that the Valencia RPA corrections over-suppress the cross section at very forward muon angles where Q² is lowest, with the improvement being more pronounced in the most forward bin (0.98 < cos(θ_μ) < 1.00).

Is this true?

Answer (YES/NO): NO